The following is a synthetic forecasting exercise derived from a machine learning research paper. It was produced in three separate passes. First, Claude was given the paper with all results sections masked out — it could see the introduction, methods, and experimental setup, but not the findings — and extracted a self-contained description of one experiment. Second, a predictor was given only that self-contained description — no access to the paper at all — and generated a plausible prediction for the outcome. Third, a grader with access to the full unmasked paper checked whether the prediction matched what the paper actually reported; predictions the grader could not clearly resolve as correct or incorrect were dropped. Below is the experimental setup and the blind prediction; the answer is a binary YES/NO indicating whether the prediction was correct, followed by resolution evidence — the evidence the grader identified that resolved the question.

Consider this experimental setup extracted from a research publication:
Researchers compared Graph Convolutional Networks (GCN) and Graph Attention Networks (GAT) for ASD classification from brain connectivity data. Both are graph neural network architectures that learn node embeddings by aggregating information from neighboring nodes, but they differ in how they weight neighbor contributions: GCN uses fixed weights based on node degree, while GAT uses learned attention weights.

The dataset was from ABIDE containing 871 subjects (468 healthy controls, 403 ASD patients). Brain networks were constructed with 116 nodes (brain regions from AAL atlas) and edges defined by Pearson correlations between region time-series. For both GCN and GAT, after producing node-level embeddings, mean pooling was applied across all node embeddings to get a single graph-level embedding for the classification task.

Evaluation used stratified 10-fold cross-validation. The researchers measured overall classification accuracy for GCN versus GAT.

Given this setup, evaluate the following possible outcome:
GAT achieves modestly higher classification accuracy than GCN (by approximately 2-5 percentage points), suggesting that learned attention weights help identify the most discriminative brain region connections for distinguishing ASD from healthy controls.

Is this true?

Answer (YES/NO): NO